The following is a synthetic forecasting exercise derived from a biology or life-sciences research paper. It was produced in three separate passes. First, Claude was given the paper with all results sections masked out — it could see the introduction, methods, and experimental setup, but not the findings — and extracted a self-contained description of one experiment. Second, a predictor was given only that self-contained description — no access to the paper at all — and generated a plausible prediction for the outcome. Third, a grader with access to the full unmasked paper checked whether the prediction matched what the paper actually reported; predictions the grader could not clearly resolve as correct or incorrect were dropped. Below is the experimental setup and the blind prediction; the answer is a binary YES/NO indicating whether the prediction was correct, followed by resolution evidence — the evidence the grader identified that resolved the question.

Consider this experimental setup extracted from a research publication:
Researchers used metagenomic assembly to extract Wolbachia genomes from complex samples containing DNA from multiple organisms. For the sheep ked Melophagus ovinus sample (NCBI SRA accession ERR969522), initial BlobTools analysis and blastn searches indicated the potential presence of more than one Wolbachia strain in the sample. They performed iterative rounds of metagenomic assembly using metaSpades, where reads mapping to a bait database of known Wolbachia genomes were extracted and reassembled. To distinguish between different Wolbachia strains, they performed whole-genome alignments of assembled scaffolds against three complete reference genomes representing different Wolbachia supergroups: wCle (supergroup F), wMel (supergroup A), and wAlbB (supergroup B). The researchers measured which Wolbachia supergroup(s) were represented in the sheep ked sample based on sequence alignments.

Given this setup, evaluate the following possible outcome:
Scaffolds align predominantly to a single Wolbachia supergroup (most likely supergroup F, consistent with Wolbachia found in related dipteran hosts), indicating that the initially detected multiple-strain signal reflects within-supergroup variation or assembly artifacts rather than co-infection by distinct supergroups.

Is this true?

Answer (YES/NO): NO